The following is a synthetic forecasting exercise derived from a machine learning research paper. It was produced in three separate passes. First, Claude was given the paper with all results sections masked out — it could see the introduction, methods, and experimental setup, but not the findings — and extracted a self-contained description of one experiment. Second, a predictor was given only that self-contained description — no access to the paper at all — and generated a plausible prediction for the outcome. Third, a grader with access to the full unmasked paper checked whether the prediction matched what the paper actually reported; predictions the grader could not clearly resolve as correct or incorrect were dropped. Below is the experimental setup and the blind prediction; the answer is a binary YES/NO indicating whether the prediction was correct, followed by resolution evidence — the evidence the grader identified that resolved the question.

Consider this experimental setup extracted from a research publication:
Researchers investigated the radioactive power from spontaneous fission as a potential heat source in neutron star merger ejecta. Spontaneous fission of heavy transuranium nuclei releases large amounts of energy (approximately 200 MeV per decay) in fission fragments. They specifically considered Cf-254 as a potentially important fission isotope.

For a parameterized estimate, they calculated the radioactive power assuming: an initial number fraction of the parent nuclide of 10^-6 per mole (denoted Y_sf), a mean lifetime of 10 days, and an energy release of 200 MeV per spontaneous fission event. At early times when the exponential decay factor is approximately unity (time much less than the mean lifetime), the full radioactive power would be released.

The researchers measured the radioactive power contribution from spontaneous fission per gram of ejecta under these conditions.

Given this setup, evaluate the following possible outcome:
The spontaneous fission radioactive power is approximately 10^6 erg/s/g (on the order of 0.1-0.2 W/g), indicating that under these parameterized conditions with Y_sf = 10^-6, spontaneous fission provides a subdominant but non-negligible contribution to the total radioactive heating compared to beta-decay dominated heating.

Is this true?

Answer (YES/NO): NO